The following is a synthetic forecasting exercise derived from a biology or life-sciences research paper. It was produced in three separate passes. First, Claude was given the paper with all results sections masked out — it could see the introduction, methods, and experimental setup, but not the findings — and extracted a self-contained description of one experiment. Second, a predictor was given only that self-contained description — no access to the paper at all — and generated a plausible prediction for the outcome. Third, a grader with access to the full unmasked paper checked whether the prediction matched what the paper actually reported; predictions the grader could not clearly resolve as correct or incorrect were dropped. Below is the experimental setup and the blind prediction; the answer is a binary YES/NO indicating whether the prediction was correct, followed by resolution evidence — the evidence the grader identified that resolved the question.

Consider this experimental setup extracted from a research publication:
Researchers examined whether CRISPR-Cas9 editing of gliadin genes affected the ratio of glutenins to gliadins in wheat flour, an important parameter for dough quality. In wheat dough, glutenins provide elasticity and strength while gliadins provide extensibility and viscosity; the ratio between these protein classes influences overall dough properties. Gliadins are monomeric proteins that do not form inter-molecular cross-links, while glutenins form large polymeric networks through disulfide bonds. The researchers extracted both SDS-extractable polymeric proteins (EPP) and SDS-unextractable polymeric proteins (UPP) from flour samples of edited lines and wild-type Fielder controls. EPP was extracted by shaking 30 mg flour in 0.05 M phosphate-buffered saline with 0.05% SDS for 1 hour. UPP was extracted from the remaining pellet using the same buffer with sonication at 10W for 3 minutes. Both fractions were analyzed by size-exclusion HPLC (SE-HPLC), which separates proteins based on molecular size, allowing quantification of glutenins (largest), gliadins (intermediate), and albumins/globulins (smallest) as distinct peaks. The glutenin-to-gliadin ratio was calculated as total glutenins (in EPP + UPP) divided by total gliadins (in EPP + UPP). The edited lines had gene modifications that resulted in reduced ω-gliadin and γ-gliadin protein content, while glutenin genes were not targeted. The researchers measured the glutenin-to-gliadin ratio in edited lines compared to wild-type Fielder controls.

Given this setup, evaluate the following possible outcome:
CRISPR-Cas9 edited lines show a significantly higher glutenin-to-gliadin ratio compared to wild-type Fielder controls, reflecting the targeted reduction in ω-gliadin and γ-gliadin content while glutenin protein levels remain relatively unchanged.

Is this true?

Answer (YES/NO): YES